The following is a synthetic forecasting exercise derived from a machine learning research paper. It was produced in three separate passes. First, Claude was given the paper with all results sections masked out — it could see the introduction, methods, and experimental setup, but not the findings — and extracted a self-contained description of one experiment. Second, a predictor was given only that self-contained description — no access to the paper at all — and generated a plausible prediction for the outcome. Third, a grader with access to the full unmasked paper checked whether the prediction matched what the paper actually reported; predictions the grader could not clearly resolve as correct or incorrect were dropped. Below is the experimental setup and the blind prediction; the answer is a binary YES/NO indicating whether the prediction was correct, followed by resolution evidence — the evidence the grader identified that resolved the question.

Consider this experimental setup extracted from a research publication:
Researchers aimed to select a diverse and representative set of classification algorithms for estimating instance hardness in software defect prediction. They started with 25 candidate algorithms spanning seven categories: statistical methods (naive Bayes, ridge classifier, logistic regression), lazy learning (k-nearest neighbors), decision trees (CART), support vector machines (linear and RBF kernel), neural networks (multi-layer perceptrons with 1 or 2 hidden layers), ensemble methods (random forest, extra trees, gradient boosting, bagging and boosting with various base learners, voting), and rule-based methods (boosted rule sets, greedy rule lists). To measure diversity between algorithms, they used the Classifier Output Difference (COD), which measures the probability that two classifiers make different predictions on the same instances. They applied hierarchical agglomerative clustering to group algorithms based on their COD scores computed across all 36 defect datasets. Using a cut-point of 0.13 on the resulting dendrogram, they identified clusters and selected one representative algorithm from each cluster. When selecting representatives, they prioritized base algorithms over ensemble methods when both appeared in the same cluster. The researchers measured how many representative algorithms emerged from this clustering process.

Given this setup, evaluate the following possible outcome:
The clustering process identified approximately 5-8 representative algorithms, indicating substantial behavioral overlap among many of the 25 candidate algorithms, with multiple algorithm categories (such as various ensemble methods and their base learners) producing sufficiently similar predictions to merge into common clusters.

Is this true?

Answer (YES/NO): NO